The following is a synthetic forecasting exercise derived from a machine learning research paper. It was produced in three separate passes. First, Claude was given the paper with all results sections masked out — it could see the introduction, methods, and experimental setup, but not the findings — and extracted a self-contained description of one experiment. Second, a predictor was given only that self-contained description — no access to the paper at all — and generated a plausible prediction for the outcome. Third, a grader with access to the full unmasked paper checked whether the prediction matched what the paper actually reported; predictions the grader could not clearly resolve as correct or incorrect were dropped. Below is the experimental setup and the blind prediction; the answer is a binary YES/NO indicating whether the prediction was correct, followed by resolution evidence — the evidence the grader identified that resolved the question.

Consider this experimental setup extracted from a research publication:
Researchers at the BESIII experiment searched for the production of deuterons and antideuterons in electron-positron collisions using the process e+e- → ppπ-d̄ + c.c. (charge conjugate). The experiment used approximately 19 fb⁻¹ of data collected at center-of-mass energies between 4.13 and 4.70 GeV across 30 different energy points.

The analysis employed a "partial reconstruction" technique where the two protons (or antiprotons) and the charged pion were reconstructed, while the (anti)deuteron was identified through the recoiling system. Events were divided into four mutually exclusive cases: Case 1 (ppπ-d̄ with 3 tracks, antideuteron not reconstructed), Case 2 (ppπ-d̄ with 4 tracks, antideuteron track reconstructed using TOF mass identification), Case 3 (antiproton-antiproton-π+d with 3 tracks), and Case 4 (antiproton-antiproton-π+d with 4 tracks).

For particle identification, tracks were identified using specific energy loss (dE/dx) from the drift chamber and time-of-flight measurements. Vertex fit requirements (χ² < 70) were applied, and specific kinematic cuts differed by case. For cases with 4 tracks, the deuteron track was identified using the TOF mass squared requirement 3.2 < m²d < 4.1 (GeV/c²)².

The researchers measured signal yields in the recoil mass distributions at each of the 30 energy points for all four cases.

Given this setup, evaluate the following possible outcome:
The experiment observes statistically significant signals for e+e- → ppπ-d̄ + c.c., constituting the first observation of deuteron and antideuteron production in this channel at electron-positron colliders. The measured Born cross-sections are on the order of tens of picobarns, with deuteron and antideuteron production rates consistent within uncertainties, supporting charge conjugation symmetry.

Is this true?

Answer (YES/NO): NO